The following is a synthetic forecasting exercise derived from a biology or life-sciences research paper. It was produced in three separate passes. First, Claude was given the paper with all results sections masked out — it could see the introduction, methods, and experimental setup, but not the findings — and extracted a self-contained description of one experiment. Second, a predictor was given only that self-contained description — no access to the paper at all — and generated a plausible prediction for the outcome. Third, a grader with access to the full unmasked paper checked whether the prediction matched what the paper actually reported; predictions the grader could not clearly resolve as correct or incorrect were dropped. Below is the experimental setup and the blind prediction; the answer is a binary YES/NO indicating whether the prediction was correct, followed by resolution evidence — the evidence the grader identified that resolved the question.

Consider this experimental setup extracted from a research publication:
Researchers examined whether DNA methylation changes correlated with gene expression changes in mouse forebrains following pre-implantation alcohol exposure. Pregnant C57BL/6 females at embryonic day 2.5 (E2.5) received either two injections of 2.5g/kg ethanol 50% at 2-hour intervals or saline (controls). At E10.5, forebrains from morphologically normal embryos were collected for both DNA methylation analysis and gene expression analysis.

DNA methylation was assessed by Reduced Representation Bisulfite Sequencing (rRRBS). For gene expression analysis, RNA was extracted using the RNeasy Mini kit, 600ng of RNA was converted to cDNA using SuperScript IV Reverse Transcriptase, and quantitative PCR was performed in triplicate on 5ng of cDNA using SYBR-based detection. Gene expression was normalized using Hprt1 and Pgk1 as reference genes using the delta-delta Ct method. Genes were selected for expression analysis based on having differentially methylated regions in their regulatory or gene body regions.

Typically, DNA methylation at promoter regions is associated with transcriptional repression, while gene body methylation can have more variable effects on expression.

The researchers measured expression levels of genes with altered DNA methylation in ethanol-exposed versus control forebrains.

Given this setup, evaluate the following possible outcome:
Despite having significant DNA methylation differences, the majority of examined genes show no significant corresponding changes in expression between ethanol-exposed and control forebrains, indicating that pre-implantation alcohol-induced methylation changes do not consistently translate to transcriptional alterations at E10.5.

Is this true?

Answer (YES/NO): NO